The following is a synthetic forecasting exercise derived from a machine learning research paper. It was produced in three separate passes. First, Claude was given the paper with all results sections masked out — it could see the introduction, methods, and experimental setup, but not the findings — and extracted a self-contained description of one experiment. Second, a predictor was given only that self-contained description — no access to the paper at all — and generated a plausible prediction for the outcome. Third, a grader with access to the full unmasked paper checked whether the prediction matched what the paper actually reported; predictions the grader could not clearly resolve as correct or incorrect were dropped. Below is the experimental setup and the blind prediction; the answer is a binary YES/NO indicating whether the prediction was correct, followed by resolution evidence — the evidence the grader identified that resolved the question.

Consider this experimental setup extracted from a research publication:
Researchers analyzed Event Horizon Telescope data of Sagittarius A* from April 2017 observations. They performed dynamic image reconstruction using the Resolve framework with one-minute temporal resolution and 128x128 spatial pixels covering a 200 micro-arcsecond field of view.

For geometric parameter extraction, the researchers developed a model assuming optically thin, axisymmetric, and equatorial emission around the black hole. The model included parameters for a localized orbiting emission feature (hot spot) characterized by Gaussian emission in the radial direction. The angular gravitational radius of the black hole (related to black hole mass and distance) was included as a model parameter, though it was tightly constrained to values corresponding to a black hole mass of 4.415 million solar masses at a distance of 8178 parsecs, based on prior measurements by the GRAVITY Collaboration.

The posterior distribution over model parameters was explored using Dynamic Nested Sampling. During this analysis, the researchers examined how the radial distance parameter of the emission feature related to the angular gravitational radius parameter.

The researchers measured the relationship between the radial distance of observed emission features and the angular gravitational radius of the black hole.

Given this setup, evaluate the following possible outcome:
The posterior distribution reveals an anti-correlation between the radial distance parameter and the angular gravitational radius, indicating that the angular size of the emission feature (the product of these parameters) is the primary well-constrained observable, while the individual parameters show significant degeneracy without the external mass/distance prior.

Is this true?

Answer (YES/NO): YES